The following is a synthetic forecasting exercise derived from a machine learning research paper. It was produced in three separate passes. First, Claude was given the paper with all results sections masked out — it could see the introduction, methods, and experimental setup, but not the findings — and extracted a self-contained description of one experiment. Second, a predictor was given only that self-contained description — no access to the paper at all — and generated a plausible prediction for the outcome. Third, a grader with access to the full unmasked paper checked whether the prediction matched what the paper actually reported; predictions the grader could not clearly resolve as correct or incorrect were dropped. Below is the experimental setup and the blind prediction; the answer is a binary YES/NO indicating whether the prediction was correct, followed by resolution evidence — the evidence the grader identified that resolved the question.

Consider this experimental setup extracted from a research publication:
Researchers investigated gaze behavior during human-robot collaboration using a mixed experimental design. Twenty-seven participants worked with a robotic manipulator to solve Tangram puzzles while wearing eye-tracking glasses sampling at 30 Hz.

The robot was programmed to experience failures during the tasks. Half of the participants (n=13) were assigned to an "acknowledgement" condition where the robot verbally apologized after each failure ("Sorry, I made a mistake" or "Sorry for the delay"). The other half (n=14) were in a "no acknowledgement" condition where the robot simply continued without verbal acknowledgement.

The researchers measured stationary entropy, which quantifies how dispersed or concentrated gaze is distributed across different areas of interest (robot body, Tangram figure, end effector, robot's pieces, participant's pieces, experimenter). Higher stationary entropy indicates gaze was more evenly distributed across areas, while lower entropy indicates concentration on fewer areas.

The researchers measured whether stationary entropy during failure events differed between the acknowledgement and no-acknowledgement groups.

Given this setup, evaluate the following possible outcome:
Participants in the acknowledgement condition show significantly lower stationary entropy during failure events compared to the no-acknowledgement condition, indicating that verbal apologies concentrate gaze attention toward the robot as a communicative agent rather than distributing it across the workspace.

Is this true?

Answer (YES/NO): NO